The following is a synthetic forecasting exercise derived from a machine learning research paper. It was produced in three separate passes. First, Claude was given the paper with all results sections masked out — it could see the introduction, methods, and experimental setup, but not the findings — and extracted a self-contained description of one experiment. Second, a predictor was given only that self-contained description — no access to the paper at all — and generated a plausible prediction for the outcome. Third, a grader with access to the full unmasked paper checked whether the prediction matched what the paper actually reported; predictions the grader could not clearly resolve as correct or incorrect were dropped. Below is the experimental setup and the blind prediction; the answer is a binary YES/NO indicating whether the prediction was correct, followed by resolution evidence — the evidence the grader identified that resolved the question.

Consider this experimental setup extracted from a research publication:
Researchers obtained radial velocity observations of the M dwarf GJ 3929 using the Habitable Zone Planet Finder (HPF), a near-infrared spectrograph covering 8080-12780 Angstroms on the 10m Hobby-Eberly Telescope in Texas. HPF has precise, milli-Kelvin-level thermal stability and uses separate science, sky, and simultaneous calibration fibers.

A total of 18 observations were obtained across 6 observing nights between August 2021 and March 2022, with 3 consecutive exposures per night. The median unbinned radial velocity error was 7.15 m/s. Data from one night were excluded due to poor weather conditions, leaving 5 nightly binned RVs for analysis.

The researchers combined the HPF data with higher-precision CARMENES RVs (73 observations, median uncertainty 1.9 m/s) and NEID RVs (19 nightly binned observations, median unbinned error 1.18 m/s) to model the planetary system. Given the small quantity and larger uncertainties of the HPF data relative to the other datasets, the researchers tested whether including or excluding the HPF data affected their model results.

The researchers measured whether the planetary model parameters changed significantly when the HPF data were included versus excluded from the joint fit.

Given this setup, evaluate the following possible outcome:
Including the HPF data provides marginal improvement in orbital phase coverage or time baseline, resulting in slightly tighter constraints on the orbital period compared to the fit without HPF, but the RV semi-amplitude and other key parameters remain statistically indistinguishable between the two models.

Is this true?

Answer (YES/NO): NO